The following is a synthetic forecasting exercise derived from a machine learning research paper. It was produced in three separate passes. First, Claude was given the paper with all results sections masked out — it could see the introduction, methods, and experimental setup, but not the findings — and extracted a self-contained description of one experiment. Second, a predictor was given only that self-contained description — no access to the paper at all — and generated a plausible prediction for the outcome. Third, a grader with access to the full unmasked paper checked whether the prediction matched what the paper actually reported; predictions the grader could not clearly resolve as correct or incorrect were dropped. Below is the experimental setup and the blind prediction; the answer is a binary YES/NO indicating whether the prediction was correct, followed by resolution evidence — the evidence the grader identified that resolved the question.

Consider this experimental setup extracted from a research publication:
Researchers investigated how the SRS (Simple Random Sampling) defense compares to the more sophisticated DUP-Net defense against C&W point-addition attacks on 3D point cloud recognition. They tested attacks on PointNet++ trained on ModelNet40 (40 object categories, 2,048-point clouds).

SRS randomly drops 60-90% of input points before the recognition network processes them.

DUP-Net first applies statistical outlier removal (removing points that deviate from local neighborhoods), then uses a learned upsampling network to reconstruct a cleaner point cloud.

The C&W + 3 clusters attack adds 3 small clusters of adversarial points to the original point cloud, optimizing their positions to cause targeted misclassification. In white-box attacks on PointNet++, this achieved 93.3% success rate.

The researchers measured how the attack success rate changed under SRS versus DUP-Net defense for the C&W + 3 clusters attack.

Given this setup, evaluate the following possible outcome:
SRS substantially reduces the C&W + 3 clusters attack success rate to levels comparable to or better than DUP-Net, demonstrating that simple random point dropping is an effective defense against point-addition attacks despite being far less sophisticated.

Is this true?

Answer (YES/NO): NO